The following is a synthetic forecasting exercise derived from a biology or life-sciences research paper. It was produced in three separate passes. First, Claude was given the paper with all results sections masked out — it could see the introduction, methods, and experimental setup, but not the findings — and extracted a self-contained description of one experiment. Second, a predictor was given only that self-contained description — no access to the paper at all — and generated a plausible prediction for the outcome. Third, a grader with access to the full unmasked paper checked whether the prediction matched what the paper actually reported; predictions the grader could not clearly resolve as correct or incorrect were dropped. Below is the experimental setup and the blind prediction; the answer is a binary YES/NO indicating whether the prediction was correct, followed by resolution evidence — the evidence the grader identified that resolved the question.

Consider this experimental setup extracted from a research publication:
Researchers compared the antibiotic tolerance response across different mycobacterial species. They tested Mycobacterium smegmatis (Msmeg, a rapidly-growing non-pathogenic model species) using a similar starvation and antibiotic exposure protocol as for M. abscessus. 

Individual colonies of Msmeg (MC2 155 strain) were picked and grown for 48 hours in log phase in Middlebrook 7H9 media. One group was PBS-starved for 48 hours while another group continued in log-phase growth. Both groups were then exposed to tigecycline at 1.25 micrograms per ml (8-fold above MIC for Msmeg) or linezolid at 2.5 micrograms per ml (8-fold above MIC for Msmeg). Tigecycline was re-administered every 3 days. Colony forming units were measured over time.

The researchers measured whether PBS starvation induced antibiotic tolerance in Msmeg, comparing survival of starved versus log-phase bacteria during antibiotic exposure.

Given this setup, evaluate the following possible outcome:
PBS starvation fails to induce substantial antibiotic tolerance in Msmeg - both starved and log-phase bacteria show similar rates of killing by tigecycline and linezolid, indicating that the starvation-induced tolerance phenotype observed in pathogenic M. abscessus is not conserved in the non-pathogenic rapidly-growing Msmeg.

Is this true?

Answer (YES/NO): NO